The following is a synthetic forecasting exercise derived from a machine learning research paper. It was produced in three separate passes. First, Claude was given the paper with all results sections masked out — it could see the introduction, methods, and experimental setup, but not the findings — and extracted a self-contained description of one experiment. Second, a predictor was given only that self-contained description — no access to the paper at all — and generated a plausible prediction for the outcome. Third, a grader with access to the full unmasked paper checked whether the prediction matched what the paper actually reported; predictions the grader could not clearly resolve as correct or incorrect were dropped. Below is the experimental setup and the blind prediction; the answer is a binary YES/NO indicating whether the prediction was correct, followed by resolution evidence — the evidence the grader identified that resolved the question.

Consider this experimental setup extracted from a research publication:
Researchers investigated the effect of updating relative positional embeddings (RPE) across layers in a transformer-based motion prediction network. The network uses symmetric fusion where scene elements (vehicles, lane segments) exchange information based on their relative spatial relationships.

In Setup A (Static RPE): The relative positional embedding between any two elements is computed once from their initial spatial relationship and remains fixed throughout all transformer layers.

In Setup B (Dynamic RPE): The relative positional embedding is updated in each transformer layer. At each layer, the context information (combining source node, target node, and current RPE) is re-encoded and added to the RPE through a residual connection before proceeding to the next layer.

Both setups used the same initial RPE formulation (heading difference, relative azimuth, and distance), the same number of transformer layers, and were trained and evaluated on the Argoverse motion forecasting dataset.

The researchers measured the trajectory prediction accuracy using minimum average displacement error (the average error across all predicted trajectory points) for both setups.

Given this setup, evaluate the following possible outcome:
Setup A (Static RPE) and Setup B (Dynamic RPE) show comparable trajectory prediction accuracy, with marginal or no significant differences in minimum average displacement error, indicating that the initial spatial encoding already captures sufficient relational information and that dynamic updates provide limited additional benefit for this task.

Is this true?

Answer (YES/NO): NO